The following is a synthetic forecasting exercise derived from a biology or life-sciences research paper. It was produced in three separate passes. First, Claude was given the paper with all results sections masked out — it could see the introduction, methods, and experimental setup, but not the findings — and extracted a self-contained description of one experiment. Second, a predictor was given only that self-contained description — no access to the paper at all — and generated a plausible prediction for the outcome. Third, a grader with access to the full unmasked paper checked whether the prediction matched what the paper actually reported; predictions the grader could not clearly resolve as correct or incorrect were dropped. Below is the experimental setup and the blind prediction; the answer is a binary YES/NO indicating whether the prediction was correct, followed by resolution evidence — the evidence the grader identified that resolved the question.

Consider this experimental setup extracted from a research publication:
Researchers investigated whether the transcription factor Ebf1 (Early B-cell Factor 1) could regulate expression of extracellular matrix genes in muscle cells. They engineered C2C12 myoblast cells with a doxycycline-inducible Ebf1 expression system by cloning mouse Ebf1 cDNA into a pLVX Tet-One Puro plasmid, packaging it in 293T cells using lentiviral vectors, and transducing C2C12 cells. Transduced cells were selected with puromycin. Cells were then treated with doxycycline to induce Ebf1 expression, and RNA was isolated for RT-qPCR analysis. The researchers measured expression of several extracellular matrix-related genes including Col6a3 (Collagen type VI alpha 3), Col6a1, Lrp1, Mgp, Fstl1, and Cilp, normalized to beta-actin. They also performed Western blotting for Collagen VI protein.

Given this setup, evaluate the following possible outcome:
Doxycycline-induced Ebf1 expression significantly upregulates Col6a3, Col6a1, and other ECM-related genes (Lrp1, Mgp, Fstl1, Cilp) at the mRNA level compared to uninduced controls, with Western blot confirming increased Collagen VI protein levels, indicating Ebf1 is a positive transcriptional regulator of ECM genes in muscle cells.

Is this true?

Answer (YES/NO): YES